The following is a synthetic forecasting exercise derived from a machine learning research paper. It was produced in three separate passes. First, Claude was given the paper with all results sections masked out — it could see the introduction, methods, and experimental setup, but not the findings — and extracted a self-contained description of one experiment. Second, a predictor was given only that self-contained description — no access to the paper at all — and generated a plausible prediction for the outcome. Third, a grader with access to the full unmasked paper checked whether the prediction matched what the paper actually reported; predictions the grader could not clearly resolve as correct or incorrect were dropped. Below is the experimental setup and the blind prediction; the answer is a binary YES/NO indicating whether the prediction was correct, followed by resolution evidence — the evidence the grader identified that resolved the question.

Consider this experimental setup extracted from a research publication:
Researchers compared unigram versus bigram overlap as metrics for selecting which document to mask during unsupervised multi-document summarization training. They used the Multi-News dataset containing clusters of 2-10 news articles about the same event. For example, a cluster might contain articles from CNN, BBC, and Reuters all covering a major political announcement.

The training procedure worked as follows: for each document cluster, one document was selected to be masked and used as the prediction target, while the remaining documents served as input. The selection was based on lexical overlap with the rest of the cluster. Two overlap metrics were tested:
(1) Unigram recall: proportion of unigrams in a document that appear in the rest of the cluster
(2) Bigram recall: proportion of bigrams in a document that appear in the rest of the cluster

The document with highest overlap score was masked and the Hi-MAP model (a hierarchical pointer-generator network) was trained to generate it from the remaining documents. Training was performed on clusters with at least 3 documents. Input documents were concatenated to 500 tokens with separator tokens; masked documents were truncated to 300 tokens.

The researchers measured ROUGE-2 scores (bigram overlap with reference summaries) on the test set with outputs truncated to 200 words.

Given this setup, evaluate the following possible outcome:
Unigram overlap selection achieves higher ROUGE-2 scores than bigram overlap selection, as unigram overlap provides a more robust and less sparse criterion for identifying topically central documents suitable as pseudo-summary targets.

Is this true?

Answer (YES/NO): NO